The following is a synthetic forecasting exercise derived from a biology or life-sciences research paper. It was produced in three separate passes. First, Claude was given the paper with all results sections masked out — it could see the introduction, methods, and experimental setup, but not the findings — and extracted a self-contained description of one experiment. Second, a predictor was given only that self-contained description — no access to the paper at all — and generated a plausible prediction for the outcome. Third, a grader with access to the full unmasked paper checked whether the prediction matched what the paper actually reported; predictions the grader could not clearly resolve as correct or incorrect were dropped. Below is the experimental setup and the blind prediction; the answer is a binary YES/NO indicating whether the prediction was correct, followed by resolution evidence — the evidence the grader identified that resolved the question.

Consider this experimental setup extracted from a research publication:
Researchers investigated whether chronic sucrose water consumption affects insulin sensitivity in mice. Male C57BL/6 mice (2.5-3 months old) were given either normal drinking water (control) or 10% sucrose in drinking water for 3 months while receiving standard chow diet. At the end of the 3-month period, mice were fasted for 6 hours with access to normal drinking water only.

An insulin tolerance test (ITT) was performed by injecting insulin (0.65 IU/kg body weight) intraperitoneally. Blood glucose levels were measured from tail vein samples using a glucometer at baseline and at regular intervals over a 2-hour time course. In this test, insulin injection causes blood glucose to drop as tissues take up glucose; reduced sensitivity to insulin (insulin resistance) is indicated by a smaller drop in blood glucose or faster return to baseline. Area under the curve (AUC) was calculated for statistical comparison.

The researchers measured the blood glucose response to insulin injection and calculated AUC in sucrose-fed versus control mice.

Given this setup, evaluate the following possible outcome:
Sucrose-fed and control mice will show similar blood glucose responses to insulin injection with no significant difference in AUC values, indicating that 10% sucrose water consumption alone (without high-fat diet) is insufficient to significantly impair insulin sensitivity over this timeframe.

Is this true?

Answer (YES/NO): NO